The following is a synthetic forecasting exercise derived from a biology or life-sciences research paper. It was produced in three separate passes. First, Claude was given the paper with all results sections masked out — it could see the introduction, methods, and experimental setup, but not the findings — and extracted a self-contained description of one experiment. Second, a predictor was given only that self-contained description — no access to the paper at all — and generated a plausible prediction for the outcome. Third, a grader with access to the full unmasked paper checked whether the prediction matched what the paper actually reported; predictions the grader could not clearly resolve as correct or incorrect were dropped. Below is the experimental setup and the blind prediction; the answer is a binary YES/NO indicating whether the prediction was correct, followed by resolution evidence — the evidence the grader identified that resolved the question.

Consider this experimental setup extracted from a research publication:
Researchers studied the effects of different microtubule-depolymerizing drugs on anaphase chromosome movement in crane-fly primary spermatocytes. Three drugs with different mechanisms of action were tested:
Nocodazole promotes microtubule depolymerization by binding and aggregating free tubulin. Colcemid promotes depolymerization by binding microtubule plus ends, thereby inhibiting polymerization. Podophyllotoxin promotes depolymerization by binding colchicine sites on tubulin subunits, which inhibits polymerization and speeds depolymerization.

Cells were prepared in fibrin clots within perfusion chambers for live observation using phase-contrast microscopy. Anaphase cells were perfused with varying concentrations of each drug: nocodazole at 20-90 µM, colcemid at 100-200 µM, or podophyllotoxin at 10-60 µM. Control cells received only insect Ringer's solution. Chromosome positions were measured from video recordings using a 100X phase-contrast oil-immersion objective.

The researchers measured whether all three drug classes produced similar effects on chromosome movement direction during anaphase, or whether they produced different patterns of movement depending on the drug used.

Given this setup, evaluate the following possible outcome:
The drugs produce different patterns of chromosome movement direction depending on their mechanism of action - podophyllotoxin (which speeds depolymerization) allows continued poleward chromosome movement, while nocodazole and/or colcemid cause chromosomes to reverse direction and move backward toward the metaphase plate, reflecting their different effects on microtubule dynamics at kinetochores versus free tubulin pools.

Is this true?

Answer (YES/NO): NO